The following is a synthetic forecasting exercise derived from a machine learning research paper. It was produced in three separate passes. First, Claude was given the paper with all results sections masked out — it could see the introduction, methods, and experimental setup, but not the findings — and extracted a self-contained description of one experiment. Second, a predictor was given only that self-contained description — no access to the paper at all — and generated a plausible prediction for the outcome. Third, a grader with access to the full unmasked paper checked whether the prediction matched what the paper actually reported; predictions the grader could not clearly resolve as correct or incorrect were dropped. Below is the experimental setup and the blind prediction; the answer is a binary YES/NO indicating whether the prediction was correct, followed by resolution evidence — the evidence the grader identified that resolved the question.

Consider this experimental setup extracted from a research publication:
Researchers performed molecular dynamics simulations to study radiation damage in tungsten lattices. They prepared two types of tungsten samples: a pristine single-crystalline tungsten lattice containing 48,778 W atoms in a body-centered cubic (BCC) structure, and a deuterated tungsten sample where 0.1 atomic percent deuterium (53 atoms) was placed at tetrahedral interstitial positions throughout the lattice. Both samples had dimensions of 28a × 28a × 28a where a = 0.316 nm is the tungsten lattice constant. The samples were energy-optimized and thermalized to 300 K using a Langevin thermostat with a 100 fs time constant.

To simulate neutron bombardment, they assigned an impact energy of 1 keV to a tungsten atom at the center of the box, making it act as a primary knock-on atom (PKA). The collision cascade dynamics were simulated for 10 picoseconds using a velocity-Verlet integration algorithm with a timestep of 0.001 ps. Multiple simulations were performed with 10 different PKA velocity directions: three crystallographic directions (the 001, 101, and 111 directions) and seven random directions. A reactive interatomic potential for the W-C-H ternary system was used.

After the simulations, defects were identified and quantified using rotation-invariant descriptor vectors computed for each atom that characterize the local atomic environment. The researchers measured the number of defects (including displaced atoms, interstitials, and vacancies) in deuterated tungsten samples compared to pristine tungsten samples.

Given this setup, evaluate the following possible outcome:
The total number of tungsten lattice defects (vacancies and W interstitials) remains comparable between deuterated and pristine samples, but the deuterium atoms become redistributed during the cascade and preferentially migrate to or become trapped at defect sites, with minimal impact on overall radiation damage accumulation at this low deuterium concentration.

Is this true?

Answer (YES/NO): NO